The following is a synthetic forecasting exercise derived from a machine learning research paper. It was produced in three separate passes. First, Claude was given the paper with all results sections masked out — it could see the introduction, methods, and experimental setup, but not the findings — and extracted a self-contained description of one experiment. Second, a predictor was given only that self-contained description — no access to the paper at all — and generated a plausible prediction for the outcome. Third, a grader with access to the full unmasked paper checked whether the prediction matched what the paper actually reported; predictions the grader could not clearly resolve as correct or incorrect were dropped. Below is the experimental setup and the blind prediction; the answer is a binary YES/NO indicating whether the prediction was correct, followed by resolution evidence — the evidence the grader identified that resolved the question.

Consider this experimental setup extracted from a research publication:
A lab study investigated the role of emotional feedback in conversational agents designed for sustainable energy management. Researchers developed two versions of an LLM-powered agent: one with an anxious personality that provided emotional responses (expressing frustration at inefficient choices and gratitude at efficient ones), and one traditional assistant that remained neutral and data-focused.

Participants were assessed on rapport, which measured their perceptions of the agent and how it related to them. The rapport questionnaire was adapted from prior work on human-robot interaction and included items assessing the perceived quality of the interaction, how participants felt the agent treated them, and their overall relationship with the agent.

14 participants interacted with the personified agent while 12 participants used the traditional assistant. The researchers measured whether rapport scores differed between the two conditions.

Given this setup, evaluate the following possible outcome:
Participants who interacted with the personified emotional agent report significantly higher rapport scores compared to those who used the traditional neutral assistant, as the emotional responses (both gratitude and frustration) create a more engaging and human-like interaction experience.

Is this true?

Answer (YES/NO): YES